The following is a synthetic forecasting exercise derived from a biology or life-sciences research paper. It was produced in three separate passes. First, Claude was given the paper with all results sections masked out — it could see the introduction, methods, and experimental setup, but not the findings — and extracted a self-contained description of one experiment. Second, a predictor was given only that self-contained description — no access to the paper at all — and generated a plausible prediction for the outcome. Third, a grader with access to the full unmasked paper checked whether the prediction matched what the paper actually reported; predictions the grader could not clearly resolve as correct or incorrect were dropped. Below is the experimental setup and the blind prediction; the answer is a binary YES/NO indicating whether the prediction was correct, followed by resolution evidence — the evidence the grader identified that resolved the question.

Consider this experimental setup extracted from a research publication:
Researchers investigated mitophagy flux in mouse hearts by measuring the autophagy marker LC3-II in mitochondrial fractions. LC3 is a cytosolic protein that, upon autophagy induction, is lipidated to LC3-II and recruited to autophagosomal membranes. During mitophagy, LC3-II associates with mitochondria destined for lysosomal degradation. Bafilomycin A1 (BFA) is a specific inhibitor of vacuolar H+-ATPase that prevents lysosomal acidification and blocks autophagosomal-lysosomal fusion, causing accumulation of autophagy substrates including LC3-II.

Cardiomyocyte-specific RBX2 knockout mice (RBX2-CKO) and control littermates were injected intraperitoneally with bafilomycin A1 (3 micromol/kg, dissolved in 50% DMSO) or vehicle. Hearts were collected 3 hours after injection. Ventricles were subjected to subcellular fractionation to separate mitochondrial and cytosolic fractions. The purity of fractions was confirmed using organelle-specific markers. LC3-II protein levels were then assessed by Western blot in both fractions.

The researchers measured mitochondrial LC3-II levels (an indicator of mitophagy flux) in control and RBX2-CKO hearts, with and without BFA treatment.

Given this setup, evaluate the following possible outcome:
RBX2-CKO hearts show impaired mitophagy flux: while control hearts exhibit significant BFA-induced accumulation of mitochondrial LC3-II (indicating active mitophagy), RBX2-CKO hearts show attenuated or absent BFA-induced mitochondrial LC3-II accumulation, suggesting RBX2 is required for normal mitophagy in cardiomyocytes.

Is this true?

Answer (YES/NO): YES